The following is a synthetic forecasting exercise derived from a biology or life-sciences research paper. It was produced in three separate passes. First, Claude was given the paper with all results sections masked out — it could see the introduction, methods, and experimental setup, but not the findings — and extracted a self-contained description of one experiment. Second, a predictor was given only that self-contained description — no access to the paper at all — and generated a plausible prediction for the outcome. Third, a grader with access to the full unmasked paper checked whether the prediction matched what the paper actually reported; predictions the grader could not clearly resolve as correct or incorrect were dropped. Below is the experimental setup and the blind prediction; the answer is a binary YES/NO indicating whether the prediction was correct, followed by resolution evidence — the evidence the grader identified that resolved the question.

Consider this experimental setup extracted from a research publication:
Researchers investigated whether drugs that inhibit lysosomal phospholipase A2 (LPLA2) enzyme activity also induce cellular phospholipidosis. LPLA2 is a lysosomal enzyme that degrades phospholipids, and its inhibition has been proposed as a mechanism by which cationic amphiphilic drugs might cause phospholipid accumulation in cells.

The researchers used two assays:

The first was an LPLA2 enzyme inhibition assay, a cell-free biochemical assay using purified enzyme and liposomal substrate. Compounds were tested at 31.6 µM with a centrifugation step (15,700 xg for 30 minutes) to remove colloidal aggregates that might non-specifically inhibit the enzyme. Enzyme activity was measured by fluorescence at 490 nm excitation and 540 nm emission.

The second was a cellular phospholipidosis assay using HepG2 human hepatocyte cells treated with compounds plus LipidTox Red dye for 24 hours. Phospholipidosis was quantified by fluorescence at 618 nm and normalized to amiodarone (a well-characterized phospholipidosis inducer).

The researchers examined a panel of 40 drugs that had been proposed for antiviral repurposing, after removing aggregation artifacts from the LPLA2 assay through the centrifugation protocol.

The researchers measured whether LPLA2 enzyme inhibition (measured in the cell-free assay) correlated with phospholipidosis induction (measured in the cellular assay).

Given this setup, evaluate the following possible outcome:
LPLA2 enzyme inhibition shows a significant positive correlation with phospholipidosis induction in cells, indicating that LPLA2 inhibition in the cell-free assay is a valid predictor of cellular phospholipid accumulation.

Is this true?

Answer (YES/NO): NO